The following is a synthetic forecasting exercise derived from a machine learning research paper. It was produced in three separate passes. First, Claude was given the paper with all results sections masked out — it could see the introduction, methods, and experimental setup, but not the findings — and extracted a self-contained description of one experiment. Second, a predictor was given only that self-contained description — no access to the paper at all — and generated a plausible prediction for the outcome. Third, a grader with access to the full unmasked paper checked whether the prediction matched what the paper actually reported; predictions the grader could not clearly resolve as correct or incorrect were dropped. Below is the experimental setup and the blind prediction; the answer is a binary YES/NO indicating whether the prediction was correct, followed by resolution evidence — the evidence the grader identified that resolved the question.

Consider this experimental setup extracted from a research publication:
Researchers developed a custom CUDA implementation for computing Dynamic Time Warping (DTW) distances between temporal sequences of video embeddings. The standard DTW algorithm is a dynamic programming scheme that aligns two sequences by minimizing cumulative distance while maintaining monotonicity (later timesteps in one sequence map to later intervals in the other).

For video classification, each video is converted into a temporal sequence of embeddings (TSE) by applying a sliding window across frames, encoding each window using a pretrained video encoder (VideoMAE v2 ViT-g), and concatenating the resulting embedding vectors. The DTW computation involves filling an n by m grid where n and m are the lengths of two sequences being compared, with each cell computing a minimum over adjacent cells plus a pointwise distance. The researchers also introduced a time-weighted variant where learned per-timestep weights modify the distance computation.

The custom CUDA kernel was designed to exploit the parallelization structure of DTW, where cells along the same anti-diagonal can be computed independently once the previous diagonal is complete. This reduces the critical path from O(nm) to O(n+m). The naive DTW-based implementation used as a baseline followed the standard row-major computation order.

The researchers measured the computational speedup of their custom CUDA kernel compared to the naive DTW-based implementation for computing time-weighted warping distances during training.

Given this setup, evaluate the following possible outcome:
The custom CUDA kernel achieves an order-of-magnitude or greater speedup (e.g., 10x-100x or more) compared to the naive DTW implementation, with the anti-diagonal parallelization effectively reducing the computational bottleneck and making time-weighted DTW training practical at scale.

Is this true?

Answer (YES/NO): YES